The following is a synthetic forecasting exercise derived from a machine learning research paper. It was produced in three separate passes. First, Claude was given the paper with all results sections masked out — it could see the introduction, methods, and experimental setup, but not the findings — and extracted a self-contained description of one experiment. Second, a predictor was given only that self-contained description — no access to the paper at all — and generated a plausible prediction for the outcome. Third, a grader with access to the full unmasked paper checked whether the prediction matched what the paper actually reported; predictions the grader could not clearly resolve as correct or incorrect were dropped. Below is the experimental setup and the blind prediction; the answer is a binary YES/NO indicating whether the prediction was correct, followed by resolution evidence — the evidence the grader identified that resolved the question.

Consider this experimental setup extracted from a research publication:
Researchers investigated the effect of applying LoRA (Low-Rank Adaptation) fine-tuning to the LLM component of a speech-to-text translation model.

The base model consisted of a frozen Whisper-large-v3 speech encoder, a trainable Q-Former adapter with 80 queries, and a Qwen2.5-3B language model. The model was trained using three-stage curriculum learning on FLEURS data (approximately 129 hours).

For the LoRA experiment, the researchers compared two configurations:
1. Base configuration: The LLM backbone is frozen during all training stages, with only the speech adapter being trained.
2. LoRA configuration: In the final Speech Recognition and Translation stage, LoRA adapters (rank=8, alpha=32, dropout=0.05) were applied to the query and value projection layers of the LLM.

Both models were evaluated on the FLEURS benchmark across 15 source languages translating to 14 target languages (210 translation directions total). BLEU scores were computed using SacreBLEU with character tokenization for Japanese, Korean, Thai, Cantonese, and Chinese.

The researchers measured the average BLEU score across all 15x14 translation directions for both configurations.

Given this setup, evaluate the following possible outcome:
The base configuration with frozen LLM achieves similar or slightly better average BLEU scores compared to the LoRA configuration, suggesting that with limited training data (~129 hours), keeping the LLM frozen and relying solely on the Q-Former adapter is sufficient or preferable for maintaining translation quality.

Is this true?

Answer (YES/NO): NO